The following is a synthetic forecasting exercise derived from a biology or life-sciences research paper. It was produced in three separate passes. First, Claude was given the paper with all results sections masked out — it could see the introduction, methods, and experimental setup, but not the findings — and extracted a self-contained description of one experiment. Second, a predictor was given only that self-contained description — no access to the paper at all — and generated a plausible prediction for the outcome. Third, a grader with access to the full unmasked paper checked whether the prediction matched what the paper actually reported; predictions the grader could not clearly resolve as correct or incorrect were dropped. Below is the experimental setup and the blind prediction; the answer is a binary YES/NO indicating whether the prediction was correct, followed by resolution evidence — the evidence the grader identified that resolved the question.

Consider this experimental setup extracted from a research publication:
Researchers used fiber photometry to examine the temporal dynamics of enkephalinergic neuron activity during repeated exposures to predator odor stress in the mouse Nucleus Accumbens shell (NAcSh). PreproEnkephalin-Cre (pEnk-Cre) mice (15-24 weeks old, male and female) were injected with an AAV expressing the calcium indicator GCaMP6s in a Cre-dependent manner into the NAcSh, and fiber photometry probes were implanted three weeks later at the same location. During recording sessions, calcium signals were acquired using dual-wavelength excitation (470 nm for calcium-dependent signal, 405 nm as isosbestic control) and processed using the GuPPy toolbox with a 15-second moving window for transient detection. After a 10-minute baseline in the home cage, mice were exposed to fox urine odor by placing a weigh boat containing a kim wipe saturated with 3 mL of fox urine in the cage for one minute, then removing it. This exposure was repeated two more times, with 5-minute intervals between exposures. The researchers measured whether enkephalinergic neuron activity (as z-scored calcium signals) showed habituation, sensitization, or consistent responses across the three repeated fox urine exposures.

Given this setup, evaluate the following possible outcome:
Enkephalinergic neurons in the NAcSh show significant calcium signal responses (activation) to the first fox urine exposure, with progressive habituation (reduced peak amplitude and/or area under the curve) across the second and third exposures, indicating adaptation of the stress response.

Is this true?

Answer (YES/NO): YES